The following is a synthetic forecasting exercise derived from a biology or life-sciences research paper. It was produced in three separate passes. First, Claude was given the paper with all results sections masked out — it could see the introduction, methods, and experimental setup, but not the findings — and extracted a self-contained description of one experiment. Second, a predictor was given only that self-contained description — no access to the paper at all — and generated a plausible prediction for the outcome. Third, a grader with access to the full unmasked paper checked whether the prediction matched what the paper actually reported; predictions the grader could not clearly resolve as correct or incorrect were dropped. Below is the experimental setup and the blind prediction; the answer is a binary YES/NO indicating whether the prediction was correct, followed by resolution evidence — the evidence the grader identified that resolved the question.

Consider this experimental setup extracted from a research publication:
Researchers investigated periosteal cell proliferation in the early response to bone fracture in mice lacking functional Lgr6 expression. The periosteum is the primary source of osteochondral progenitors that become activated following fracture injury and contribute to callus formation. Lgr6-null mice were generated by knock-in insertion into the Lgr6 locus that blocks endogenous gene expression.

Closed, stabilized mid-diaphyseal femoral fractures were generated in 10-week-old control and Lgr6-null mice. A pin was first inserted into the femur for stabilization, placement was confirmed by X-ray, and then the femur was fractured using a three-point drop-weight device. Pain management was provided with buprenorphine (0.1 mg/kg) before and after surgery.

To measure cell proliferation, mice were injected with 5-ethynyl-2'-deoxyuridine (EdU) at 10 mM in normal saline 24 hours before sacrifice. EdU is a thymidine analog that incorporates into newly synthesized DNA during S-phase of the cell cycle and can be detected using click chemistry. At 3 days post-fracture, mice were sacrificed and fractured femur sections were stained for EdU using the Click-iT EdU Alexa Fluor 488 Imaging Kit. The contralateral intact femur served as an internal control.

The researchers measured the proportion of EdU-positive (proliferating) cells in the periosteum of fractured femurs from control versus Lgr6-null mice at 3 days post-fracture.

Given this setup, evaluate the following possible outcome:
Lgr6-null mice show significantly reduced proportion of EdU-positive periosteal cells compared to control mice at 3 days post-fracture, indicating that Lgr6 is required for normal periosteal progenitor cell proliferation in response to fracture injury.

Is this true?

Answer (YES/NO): YES